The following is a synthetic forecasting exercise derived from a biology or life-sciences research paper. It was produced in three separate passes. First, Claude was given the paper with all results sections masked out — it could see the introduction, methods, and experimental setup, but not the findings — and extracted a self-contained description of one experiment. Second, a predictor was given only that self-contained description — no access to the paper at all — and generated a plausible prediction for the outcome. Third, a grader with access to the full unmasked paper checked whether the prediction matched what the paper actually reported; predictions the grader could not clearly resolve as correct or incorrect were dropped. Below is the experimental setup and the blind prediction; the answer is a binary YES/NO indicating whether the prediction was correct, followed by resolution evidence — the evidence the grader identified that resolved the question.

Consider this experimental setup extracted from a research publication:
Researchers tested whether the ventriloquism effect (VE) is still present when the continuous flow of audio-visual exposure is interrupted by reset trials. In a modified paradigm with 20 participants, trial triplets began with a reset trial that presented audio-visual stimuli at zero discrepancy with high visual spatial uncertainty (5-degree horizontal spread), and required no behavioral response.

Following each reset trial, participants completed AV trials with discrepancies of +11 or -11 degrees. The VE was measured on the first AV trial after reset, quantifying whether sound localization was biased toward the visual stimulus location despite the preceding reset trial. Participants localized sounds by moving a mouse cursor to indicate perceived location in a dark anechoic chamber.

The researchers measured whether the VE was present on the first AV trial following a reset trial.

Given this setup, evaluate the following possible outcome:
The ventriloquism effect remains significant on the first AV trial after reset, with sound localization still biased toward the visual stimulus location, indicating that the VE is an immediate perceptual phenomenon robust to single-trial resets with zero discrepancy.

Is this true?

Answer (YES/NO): YES